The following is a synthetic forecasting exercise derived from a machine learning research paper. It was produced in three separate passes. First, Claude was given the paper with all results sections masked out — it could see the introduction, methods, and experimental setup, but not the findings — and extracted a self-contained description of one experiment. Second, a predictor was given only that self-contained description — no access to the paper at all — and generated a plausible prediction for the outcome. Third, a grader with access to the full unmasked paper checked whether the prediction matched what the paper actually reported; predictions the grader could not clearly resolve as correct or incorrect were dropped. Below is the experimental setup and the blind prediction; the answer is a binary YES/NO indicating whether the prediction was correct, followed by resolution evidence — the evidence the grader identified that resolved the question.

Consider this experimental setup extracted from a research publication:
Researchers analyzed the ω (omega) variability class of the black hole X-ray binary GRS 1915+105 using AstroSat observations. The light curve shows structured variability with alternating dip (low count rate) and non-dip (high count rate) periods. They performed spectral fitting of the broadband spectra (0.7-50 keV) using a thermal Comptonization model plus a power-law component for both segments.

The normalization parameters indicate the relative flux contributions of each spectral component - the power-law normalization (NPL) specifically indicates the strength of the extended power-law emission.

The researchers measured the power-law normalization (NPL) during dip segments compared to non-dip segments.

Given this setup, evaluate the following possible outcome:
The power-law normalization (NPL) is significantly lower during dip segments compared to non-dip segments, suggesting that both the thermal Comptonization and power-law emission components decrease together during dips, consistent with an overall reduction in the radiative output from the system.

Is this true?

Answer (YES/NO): YES